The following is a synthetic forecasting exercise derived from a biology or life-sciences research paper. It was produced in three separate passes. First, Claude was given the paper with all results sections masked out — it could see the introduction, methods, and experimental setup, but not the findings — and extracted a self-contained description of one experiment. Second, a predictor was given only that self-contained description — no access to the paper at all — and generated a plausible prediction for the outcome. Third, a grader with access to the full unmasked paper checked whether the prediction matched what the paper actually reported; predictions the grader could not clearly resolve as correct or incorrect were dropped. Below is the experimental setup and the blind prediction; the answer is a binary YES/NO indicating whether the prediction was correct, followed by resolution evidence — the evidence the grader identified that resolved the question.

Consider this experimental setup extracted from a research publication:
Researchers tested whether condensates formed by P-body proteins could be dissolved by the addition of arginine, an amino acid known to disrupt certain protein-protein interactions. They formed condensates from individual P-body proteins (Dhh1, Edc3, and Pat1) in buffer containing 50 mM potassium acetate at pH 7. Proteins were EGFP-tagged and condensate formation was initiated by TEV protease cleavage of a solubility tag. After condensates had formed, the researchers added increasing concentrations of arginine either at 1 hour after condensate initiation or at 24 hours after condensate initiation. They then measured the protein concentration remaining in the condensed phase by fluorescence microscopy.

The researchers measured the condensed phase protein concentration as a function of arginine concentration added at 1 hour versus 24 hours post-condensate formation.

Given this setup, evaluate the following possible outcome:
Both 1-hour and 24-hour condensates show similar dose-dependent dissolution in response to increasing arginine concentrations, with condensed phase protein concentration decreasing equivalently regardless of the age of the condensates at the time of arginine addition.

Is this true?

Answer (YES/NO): NO